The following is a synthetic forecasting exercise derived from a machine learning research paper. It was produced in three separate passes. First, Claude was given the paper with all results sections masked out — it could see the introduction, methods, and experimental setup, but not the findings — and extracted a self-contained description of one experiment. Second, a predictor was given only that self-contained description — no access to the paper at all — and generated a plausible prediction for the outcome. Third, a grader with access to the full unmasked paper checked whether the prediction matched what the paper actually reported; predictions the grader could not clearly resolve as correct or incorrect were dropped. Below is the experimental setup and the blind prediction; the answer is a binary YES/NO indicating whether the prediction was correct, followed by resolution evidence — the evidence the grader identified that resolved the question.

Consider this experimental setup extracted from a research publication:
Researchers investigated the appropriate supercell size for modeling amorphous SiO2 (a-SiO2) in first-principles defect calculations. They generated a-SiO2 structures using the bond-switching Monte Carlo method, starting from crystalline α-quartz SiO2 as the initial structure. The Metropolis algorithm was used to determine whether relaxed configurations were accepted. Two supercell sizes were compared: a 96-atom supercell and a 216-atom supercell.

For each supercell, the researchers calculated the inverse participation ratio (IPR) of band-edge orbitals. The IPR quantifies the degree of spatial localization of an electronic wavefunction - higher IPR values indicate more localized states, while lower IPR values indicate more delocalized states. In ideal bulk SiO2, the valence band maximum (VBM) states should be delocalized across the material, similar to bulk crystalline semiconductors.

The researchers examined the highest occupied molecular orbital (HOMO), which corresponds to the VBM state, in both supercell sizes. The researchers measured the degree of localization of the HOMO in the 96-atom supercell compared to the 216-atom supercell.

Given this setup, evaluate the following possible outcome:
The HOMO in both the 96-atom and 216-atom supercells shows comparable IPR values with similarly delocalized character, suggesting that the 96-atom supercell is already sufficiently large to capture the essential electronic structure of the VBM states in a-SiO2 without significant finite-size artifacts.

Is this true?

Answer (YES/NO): NO